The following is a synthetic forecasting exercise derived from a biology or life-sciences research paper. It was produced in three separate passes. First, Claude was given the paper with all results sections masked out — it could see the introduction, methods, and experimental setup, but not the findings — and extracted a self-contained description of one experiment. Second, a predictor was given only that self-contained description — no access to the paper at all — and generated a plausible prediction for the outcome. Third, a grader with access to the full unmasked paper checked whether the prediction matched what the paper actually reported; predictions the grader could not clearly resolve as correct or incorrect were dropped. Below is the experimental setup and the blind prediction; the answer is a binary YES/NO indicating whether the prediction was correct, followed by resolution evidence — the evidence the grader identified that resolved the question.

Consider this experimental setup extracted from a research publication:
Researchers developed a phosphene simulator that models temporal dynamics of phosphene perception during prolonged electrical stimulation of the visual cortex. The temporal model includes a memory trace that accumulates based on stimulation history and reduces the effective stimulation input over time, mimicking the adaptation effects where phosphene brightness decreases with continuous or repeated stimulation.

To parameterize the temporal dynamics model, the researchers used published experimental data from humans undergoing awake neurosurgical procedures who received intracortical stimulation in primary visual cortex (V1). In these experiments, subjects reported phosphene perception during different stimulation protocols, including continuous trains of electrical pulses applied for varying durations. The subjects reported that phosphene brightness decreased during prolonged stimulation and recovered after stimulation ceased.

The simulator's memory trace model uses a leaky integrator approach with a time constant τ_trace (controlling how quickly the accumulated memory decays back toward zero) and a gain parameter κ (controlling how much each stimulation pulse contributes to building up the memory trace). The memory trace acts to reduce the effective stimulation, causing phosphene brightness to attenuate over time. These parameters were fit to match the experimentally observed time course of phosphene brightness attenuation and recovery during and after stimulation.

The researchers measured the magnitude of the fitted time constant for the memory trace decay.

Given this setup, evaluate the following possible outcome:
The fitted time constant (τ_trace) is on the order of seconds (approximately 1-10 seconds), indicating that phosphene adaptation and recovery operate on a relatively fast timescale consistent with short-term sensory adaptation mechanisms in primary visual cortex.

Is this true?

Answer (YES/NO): NO